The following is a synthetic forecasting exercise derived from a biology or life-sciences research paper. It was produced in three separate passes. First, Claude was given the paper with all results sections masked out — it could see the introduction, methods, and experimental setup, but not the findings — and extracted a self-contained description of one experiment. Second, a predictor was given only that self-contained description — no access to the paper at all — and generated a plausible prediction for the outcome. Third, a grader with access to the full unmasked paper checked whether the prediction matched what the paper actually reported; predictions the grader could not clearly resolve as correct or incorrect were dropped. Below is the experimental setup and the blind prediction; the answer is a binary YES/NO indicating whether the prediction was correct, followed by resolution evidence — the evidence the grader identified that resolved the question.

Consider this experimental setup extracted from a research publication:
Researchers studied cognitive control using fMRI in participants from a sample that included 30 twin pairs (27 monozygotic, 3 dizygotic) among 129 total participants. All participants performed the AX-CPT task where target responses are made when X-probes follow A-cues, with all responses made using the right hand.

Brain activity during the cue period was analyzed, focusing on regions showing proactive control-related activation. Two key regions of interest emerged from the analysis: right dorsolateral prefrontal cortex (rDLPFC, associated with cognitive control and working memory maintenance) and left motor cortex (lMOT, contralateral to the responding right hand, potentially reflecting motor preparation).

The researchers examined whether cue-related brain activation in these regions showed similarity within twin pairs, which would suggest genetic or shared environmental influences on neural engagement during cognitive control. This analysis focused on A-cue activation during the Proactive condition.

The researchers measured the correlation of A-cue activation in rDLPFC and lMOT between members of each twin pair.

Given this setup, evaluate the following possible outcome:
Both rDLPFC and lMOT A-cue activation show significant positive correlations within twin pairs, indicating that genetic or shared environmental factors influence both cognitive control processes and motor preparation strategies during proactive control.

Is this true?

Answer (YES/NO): NO